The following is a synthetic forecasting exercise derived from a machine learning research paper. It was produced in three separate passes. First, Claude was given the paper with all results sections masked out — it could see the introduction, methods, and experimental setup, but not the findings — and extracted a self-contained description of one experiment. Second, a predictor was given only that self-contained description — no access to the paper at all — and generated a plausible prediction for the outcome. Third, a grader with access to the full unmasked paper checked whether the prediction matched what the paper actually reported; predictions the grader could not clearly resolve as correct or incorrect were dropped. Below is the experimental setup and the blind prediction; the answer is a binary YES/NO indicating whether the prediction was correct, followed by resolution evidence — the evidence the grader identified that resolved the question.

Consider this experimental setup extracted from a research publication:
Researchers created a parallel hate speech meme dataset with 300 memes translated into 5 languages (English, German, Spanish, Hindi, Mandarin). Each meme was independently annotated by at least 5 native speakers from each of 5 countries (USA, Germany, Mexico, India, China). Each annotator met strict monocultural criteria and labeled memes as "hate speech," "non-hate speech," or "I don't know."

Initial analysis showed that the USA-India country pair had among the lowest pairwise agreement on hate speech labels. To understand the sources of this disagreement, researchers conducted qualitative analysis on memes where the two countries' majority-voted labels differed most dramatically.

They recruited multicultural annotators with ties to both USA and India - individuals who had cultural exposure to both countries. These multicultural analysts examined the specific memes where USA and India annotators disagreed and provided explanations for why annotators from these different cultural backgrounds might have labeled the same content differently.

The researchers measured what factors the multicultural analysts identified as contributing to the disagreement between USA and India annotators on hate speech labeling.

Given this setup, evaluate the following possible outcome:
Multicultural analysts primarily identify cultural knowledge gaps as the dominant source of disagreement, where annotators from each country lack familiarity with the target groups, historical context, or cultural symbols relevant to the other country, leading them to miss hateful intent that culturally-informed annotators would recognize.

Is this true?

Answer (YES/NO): NO